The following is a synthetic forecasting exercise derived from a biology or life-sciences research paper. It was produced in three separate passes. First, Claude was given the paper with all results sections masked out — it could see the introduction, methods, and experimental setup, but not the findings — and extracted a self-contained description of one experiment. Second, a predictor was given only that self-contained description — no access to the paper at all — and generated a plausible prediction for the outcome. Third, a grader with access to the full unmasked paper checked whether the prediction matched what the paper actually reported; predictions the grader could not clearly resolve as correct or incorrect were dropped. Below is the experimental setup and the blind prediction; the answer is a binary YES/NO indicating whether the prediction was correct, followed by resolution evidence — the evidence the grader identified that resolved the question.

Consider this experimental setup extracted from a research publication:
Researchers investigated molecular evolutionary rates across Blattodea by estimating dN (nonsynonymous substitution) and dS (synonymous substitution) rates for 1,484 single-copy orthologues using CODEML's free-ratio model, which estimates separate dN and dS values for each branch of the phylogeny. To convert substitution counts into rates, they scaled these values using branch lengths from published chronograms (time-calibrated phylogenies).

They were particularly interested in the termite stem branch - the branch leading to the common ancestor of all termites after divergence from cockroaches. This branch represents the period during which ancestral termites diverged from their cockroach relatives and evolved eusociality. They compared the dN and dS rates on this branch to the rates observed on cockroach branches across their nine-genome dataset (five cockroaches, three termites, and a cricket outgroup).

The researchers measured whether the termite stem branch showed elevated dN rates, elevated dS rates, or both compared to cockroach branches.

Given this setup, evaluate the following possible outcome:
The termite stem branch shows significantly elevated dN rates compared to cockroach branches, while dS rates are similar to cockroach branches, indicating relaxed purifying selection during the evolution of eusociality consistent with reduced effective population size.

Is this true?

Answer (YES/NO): NO